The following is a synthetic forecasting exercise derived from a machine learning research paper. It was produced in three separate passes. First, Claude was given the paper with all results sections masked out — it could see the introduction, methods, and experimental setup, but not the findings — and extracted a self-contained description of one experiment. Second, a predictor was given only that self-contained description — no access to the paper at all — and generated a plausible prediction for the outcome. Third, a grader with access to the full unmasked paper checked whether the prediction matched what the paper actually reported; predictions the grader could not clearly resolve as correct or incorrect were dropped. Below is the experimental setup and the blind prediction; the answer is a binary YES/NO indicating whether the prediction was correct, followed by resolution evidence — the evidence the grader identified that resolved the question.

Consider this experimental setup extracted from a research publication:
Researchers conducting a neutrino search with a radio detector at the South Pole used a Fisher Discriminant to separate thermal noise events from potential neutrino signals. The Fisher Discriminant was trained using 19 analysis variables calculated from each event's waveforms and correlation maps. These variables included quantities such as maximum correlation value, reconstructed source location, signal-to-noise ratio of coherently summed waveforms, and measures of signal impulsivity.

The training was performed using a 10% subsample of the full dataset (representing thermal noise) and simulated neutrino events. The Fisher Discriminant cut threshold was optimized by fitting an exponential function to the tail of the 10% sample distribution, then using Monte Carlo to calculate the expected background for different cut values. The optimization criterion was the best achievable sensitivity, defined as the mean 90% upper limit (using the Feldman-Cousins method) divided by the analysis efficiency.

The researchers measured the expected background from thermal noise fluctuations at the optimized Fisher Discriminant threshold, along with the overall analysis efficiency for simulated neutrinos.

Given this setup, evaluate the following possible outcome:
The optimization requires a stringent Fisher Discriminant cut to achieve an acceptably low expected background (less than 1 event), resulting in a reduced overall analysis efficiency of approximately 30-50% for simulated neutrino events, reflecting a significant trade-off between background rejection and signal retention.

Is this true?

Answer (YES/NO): NO